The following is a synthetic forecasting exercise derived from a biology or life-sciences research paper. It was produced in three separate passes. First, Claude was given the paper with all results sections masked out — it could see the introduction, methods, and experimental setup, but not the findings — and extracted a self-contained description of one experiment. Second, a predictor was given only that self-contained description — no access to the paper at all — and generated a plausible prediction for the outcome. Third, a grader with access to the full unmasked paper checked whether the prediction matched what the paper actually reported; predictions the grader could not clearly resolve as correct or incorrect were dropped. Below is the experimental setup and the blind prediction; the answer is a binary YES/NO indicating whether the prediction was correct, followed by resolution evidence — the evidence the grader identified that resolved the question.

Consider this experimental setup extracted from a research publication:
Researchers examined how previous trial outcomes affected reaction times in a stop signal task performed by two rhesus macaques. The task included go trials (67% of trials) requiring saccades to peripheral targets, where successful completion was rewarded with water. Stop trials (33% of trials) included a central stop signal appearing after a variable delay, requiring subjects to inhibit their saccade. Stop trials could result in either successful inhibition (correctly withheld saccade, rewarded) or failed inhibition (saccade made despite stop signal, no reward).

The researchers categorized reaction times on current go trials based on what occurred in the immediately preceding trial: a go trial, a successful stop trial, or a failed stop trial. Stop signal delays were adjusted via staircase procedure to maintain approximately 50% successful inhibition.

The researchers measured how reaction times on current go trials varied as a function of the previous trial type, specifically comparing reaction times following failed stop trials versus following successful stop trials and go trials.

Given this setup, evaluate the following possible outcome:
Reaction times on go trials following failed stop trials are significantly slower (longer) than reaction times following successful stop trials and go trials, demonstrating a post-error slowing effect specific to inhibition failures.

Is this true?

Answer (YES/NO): YES